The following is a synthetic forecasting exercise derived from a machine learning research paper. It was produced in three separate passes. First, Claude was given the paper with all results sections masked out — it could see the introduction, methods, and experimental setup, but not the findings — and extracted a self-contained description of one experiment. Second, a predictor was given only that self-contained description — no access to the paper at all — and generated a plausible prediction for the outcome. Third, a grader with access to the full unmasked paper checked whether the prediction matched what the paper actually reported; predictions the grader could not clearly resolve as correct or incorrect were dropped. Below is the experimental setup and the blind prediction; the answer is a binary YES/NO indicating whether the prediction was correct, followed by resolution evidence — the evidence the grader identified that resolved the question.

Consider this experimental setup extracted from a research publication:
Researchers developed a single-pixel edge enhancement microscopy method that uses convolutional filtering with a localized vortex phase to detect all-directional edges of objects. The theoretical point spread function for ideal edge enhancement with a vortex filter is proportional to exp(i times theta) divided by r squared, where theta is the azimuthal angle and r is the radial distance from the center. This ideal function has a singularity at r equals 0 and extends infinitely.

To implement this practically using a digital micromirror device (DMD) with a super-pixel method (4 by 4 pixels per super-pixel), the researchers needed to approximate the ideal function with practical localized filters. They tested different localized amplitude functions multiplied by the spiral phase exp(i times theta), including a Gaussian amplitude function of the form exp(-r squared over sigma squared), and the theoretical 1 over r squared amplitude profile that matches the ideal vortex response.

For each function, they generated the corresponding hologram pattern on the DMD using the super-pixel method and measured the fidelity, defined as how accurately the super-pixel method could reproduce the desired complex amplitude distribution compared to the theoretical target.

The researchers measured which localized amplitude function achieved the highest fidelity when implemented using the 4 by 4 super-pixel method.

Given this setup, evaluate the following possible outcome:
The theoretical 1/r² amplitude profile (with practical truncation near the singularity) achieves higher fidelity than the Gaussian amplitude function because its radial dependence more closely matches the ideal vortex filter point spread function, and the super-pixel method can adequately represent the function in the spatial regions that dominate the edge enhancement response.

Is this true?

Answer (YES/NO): NO